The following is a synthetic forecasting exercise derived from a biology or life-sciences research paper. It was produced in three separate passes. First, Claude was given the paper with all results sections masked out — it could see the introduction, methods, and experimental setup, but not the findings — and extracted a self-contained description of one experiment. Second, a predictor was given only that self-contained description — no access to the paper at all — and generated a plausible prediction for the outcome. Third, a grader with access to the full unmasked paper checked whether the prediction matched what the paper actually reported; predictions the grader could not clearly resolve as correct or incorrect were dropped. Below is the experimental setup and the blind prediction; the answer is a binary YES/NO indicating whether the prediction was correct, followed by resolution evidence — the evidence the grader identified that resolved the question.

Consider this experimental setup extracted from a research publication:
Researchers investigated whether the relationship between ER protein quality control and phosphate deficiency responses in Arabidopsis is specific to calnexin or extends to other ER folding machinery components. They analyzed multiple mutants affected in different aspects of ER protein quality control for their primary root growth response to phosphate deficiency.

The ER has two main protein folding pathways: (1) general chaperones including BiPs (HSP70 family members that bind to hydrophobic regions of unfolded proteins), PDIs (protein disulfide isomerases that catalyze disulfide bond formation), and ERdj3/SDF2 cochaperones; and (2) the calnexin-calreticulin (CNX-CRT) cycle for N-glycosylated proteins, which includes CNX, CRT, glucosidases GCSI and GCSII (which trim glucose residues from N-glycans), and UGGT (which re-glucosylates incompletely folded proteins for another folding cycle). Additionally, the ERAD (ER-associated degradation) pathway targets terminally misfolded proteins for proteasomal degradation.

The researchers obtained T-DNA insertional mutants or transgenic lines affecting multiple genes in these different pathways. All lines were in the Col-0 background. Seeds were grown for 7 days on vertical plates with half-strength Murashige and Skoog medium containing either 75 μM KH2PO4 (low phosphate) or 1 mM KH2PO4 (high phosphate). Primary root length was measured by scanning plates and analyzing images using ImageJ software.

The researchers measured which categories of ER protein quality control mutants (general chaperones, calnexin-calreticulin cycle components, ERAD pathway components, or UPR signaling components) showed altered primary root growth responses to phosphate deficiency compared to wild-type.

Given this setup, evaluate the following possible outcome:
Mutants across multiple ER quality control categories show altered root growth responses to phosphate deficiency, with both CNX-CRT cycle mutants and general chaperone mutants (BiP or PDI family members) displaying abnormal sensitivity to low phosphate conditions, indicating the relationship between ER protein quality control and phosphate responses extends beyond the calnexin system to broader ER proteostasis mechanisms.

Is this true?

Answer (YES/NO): NO